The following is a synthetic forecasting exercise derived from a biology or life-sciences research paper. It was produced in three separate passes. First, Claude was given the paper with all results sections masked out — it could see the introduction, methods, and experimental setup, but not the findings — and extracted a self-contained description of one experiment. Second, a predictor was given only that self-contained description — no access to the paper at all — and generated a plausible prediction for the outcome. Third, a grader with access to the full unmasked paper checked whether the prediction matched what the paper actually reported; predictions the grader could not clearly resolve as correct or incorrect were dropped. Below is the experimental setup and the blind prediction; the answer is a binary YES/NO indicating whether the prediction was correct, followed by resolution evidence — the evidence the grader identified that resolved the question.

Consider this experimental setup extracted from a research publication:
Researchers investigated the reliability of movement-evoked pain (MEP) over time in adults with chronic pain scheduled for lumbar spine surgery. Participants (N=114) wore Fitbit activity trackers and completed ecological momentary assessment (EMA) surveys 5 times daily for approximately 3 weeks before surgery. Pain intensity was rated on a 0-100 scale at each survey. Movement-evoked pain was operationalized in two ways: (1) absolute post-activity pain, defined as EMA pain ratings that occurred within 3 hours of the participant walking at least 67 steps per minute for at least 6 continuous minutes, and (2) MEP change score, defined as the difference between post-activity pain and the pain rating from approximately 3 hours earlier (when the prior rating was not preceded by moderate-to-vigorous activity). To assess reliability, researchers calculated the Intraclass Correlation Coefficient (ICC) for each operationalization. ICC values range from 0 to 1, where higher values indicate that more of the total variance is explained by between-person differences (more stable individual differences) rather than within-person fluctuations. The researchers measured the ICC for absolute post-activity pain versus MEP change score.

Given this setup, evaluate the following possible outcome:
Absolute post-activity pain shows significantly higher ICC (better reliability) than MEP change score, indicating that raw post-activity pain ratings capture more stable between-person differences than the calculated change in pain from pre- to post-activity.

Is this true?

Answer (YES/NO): YES